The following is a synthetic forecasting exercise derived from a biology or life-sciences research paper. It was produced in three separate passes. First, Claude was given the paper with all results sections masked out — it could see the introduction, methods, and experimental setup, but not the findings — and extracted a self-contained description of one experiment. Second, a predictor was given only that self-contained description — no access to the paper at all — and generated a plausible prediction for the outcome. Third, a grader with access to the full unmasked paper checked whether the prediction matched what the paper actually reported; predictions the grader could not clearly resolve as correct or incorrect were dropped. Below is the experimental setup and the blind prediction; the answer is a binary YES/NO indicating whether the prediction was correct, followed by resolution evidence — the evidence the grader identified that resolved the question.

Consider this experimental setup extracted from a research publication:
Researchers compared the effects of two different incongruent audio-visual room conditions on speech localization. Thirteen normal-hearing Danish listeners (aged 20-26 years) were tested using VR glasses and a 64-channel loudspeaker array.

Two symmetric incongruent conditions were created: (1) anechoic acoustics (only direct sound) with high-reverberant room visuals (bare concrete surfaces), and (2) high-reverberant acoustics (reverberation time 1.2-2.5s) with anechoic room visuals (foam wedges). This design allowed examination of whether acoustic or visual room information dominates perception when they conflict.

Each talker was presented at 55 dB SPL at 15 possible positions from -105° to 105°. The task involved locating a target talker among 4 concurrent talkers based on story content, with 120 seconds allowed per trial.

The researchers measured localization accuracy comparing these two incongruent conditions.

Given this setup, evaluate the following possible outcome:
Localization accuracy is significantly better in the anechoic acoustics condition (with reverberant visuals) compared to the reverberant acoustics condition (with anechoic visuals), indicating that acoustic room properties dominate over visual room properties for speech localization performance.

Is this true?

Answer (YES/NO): NO